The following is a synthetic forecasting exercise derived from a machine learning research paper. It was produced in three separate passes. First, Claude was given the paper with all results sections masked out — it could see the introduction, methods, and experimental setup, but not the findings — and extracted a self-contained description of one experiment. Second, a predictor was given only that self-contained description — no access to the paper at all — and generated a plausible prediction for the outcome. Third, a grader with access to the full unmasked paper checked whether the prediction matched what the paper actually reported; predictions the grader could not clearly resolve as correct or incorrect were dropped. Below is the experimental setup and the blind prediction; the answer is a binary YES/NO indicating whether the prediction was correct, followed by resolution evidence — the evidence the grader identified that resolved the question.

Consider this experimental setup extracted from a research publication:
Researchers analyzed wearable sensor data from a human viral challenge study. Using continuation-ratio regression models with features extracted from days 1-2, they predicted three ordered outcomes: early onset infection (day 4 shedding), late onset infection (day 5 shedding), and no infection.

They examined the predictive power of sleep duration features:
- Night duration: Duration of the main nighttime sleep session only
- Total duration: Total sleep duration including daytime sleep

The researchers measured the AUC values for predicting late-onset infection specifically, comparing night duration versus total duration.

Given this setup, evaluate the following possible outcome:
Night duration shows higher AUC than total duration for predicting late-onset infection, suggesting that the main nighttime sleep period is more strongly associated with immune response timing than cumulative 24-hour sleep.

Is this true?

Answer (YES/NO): NO